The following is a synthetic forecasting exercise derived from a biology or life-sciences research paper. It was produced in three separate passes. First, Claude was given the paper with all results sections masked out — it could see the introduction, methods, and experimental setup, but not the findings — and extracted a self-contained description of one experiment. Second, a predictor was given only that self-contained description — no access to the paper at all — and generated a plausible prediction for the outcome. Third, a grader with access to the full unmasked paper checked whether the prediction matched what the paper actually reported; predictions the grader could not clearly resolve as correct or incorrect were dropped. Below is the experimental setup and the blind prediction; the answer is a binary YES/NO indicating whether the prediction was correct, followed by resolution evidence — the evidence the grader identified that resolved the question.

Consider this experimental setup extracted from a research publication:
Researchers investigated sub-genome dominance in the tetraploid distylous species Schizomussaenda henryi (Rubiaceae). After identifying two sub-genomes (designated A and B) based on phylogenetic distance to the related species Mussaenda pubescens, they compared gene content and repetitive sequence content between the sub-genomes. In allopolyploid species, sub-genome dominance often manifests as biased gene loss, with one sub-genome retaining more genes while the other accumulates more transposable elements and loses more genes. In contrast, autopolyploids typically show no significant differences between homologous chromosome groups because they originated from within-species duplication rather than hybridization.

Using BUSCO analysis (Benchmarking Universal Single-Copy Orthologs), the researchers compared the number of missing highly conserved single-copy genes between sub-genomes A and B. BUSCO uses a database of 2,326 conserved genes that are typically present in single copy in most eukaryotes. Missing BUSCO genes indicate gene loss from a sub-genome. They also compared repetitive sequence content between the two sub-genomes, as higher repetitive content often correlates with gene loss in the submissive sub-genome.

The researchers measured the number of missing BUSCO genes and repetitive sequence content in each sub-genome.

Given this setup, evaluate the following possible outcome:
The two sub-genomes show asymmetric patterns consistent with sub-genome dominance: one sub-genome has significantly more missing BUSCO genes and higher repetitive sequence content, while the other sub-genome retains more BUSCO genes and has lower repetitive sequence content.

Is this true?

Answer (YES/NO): NO